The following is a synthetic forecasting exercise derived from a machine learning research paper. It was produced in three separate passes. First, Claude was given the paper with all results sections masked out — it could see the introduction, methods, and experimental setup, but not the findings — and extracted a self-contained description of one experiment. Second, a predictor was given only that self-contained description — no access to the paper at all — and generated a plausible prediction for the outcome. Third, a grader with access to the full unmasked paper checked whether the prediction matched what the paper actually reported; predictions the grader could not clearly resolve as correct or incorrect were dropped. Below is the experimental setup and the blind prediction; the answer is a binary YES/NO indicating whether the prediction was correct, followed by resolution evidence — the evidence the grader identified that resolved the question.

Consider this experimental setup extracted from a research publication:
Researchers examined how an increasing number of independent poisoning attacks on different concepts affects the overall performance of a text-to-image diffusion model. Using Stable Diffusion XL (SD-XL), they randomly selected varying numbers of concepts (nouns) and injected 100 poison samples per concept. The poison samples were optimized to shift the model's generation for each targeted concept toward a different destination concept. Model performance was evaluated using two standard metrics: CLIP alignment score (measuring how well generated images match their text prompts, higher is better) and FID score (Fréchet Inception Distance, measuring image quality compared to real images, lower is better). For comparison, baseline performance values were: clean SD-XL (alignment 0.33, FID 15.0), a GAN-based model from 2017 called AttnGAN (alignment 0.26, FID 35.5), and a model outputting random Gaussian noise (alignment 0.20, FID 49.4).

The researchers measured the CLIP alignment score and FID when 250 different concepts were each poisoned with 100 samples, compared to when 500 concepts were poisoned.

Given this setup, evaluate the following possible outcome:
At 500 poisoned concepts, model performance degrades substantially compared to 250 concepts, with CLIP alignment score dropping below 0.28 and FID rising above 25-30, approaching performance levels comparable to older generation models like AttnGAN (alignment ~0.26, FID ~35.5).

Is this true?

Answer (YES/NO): YES